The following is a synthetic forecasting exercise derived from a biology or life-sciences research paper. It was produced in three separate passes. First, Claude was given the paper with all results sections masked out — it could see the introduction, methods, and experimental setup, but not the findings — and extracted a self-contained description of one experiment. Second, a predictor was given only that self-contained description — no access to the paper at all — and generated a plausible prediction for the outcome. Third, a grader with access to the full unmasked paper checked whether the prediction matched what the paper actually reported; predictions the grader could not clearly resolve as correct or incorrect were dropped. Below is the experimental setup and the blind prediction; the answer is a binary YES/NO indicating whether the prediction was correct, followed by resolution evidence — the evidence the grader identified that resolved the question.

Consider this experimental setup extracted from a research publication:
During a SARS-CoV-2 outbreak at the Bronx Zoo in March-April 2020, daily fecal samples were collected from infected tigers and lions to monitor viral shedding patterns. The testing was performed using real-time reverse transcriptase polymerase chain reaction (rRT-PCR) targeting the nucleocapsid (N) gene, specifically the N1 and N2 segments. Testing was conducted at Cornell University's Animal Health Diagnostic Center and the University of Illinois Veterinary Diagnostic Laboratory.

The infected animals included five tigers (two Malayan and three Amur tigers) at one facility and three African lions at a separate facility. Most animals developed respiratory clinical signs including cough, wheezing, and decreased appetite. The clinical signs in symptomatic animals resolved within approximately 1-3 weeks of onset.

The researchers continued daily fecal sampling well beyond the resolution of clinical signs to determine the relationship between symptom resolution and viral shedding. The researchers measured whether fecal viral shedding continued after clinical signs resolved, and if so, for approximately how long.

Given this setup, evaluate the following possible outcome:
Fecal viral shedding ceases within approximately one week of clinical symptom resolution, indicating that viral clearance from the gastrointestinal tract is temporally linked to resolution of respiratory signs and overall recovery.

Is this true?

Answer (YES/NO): NO